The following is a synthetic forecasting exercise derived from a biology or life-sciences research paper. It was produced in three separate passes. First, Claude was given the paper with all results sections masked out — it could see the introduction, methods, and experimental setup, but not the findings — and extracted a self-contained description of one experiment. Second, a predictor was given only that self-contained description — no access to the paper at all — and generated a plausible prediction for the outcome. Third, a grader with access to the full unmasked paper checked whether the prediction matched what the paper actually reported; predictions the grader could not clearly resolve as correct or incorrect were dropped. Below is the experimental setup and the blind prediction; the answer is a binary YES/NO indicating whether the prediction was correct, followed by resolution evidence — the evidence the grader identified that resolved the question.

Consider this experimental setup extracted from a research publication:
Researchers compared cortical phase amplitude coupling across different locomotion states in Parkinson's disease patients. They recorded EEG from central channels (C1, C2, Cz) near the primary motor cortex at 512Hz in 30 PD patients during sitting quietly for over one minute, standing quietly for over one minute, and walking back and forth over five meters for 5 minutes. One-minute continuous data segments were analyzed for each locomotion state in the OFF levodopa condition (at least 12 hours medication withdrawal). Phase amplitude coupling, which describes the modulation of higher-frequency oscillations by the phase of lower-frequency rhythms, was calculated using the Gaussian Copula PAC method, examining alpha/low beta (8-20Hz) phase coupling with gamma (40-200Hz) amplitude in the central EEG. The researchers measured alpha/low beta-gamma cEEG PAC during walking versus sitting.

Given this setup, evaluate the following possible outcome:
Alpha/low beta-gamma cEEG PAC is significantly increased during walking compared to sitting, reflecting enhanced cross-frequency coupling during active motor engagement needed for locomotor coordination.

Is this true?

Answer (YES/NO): NO